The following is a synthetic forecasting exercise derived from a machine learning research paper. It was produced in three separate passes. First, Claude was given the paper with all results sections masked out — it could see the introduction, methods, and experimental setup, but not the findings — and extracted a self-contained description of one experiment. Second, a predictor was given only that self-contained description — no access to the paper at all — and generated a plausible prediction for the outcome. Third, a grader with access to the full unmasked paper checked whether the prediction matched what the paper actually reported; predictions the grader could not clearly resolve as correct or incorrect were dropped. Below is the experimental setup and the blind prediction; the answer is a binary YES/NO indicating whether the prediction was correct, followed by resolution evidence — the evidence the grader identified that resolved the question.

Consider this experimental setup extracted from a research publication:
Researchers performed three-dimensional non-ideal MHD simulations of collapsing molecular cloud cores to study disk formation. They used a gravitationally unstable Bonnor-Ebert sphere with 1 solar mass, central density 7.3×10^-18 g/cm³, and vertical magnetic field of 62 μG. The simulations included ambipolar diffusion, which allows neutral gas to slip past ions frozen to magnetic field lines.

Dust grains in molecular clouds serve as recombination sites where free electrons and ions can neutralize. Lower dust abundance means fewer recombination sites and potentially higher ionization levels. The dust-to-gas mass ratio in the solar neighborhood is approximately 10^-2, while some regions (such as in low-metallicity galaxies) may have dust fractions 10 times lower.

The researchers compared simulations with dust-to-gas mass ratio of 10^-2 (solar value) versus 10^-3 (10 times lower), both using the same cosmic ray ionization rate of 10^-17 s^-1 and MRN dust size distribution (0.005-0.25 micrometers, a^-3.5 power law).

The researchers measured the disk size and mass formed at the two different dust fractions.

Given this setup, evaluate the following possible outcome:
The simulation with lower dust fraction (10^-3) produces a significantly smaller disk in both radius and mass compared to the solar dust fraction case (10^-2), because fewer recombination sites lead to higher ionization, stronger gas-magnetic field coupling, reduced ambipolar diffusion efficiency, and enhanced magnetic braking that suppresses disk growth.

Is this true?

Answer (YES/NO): NO